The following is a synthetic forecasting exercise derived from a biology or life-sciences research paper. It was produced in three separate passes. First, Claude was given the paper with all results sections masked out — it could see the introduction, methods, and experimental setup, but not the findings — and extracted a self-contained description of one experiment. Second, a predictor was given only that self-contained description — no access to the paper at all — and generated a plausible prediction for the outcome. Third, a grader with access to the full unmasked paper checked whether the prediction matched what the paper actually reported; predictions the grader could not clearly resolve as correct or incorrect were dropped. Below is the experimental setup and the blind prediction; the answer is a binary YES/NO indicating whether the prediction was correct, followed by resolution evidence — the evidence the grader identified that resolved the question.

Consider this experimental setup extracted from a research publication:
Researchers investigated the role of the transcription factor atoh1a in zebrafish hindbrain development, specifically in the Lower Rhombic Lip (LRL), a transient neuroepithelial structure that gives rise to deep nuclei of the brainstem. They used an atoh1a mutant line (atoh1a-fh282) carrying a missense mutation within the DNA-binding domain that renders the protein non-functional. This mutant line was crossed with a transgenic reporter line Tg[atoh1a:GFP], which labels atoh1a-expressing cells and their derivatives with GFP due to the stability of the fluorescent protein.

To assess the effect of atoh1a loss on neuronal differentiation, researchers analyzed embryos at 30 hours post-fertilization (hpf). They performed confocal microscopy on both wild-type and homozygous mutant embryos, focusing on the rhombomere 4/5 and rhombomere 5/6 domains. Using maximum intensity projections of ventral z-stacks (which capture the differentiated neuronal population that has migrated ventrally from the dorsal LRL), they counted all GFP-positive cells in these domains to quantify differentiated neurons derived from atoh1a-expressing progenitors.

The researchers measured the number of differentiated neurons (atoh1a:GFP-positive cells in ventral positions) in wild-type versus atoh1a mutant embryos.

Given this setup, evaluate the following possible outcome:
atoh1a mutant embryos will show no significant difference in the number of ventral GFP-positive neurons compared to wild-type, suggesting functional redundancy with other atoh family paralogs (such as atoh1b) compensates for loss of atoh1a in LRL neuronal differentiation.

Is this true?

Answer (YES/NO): NO